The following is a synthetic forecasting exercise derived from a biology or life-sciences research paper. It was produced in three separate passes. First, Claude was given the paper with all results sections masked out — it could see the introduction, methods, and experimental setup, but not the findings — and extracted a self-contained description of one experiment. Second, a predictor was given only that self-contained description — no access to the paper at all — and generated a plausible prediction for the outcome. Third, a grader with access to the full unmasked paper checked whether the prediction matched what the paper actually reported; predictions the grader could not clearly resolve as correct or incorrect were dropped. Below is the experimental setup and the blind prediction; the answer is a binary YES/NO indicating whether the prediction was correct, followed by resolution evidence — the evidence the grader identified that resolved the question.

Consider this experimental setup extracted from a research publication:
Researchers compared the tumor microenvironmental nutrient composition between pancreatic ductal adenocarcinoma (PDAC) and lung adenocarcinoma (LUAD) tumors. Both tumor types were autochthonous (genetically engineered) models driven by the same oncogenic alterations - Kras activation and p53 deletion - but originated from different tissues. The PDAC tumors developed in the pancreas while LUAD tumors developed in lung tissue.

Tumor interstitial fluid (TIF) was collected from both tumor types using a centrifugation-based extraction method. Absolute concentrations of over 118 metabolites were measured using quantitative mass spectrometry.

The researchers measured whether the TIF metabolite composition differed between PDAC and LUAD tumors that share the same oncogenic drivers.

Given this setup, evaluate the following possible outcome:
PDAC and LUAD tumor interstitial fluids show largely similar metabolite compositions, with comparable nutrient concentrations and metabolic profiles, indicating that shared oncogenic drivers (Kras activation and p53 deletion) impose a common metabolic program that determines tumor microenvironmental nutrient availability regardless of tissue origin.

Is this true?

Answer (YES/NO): NO